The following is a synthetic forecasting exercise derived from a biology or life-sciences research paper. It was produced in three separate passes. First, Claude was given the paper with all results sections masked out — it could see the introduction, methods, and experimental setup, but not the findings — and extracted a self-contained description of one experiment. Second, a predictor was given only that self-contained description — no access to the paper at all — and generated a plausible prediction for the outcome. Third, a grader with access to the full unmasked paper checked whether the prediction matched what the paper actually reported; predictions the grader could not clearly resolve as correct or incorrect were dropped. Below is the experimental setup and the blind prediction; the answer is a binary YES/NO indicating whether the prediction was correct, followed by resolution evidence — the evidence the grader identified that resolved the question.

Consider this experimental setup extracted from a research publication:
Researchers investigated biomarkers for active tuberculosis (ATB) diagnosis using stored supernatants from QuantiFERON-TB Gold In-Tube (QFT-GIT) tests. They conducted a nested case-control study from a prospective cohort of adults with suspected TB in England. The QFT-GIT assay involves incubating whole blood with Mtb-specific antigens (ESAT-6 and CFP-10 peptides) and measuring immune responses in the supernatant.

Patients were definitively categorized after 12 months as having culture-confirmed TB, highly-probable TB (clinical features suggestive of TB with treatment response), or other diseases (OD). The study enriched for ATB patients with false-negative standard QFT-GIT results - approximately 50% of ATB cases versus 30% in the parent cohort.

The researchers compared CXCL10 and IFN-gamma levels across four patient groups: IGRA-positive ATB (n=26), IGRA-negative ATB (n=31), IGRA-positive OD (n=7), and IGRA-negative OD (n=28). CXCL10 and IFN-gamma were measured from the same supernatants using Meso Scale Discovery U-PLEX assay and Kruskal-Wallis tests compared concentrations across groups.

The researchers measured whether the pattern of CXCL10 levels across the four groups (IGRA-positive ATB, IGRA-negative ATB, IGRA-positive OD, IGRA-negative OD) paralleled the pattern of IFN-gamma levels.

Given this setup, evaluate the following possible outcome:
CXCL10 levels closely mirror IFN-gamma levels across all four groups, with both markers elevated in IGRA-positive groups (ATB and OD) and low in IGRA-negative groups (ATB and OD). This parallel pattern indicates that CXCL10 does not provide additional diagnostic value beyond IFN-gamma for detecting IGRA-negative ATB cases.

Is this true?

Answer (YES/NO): NO